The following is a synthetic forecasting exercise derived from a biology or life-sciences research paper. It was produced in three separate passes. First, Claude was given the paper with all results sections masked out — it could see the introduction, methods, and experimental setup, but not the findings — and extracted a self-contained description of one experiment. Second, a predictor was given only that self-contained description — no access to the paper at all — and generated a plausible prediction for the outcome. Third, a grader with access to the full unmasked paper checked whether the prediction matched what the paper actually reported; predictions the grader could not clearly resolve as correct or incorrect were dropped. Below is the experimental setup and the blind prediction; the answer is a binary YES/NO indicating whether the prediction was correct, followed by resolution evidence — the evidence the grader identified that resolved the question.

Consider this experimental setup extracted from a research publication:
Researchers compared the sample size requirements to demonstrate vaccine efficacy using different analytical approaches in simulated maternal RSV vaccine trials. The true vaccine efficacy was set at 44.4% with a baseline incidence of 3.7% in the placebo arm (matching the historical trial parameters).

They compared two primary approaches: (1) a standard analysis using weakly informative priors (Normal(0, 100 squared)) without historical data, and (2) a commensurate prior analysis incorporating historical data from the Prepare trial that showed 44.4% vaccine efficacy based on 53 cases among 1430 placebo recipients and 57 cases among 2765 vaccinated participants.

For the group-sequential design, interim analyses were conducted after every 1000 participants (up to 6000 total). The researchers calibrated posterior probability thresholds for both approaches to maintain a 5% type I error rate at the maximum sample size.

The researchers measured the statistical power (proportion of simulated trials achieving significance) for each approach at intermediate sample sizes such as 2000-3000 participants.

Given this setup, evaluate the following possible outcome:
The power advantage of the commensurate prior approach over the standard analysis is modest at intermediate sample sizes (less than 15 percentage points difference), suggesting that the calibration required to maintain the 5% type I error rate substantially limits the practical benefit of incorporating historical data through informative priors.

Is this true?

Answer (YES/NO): YES